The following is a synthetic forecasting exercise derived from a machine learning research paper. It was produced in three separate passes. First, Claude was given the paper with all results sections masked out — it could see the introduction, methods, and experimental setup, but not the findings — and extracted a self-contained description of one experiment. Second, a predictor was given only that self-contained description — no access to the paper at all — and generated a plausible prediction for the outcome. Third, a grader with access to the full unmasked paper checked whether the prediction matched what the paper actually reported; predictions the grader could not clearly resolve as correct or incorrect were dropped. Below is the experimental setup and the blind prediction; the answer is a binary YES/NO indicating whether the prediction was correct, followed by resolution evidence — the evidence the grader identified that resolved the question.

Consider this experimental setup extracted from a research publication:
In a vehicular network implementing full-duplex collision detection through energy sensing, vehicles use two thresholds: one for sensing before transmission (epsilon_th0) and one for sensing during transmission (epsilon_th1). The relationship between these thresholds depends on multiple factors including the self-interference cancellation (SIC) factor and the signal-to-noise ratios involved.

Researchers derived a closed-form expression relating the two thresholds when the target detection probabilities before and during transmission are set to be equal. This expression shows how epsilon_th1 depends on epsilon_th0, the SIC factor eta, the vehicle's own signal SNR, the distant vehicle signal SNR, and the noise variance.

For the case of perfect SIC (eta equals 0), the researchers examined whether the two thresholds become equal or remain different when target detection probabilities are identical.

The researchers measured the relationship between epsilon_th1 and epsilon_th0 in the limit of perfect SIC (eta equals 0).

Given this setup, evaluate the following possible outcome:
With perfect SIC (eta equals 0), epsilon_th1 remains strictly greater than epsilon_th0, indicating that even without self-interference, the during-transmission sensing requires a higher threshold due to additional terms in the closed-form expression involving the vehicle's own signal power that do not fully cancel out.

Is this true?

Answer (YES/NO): NO